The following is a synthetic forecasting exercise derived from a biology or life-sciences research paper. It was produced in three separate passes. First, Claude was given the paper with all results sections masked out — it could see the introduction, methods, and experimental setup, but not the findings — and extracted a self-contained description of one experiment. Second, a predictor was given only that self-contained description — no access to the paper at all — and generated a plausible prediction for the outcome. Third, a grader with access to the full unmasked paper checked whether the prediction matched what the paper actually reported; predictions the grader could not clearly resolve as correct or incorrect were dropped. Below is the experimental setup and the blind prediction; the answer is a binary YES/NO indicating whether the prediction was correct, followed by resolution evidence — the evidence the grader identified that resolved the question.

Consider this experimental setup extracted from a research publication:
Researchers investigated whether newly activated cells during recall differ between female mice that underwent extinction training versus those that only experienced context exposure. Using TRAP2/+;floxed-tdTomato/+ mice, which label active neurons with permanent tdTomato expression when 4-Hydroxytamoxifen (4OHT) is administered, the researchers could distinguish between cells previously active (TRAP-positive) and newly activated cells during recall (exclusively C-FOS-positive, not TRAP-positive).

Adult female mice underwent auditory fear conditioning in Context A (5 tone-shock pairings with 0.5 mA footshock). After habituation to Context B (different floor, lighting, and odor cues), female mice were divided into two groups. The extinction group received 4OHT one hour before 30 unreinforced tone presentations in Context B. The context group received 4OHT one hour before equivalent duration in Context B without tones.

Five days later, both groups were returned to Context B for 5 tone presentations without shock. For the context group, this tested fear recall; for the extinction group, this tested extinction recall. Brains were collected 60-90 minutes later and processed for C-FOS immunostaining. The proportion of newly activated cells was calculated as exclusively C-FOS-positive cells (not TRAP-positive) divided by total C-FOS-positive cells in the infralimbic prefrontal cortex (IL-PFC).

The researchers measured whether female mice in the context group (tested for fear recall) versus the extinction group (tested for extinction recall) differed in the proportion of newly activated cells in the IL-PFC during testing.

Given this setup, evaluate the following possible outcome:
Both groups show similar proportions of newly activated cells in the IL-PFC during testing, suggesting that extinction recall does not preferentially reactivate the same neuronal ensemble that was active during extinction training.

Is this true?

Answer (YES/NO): NO